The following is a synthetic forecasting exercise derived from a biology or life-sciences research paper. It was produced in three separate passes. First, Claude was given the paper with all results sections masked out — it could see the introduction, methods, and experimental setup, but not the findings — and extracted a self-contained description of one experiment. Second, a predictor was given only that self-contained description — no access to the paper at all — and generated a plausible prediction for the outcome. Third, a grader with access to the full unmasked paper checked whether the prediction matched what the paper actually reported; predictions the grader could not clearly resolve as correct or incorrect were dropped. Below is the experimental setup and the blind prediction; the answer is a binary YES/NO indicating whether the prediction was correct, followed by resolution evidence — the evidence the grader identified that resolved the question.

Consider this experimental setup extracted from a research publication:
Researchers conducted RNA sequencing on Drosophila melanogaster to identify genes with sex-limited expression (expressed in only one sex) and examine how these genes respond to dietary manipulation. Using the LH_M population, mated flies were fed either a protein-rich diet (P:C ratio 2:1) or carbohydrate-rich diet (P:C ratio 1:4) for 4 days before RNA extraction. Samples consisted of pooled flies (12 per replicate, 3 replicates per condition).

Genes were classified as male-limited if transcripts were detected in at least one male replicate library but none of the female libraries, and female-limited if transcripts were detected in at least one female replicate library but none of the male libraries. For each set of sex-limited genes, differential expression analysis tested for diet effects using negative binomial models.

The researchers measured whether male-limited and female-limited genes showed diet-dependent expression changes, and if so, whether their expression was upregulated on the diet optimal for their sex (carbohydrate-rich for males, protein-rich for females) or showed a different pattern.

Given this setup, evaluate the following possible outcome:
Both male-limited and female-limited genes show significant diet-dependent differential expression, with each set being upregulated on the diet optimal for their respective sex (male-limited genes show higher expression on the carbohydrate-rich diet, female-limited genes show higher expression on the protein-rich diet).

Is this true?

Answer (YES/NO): YES